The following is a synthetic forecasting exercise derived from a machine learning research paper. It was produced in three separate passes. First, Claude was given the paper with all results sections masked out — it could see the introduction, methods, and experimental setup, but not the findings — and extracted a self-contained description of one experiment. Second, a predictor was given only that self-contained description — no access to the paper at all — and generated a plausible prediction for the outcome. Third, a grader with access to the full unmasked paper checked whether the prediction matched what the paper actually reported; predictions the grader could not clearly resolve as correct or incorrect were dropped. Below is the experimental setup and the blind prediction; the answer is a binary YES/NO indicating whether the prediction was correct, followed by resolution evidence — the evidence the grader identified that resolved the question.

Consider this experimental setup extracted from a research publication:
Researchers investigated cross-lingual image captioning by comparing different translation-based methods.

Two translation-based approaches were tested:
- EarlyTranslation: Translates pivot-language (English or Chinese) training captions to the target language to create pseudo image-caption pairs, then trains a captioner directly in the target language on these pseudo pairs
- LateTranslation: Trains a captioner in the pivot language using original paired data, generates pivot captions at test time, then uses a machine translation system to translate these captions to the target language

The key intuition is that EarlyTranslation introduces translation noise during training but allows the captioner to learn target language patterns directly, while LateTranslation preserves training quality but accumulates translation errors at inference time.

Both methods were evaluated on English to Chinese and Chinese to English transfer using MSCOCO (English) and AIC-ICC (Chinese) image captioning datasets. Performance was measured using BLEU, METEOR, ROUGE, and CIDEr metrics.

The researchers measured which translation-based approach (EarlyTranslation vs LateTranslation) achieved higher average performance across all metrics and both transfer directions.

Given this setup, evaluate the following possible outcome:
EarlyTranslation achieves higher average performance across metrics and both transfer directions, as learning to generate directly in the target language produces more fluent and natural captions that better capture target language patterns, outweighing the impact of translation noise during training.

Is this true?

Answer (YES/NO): YES